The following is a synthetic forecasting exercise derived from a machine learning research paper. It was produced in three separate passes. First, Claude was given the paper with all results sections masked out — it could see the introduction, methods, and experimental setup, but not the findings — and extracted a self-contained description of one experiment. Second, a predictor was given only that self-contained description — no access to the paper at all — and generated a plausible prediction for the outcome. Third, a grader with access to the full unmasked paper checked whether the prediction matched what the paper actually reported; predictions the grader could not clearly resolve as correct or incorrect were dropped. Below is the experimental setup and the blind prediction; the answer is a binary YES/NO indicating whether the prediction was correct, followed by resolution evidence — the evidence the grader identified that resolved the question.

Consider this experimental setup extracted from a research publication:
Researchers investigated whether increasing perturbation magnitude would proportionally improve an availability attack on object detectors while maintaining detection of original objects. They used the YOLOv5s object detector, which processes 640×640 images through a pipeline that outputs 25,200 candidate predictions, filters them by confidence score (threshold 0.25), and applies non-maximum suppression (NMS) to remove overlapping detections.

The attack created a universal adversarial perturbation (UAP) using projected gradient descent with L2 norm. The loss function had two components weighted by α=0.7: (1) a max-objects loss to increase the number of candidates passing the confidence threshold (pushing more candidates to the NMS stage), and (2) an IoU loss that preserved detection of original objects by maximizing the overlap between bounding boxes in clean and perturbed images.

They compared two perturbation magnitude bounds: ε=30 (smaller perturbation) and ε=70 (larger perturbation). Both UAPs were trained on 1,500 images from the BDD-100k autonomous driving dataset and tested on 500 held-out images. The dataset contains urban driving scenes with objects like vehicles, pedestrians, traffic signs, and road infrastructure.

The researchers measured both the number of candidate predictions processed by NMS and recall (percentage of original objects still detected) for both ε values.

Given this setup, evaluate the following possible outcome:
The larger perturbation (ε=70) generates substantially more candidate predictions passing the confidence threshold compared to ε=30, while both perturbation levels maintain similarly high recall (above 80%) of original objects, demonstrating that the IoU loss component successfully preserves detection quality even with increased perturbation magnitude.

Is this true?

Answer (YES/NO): NO